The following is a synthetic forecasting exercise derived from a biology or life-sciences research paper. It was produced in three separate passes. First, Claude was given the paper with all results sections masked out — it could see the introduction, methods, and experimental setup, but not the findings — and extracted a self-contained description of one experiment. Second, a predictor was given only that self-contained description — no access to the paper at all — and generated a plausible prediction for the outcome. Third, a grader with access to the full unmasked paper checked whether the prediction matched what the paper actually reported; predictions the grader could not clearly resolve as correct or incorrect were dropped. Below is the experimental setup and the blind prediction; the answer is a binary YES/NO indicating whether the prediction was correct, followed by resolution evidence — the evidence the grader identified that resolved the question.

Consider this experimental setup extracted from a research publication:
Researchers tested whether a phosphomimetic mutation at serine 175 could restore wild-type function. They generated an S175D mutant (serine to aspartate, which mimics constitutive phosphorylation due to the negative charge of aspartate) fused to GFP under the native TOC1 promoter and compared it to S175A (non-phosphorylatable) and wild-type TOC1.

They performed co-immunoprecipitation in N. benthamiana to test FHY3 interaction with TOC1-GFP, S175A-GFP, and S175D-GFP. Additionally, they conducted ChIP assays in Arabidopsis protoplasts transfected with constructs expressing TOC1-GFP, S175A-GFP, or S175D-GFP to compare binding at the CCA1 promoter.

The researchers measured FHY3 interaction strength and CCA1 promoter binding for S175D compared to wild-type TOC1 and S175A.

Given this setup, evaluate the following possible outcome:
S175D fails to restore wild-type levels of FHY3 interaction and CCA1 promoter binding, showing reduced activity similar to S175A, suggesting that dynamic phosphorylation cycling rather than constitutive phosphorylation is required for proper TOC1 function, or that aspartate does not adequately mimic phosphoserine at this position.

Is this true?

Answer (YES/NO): NO